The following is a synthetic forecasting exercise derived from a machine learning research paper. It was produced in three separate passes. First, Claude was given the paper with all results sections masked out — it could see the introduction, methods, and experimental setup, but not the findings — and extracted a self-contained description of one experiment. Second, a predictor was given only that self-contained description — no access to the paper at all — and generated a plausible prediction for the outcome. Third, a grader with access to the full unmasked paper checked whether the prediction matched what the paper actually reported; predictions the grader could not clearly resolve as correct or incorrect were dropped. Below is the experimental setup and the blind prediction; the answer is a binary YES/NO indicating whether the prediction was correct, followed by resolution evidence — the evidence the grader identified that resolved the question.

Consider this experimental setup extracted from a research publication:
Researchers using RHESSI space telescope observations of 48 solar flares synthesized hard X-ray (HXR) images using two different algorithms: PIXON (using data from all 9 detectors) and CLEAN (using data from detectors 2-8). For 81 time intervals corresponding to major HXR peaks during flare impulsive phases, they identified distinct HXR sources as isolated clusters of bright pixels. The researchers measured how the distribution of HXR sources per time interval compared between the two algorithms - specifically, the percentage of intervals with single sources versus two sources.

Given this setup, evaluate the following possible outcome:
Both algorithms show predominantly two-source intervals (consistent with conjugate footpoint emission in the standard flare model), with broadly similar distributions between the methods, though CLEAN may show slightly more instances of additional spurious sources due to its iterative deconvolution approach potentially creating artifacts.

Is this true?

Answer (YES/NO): NO